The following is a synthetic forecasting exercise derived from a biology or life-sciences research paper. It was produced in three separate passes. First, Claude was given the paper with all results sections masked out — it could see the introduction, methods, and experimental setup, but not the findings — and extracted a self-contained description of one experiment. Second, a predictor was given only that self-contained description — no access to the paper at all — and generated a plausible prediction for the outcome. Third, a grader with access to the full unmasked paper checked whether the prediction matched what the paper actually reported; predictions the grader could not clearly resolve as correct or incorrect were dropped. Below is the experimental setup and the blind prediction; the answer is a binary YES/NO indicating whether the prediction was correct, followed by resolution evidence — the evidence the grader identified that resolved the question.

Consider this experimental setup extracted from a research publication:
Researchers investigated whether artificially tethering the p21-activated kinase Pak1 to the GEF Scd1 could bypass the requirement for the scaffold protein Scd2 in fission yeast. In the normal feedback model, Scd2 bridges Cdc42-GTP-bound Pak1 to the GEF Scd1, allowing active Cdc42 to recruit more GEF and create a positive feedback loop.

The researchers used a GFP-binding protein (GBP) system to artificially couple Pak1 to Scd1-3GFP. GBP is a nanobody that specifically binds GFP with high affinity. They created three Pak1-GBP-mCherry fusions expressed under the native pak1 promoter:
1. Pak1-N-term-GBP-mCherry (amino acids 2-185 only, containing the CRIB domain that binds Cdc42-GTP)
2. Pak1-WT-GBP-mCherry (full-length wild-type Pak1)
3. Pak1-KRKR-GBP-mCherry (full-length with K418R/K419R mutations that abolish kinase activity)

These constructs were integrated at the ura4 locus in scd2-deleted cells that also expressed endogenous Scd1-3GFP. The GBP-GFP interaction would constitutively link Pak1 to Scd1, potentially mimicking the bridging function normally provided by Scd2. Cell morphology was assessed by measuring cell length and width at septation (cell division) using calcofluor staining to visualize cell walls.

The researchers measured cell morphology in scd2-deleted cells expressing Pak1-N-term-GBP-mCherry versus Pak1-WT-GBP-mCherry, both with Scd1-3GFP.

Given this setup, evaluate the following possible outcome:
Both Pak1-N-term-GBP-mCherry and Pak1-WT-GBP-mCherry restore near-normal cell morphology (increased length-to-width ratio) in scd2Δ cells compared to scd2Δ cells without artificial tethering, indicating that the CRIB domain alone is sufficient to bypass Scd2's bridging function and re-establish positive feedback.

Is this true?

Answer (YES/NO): NO